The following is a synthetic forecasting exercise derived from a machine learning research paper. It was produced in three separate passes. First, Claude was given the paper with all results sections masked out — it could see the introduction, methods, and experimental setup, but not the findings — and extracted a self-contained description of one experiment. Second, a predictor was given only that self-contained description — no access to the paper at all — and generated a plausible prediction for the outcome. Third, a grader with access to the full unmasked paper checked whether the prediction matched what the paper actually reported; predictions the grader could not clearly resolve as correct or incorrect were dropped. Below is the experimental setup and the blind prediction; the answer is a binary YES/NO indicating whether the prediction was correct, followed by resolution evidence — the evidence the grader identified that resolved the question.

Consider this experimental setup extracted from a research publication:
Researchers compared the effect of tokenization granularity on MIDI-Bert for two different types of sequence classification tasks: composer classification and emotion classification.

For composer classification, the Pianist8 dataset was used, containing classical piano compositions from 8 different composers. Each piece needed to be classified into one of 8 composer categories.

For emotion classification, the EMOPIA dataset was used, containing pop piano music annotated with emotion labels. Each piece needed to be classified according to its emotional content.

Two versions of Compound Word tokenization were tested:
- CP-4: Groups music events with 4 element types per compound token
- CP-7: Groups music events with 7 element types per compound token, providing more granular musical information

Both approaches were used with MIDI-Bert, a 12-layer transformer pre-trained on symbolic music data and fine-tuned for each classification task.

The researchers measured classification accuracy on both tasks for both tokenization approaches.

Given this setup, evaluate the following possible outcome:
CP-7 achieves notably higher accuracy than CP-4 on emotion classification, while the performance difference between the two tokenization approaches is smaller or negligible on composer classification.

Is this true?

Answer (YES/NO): NO